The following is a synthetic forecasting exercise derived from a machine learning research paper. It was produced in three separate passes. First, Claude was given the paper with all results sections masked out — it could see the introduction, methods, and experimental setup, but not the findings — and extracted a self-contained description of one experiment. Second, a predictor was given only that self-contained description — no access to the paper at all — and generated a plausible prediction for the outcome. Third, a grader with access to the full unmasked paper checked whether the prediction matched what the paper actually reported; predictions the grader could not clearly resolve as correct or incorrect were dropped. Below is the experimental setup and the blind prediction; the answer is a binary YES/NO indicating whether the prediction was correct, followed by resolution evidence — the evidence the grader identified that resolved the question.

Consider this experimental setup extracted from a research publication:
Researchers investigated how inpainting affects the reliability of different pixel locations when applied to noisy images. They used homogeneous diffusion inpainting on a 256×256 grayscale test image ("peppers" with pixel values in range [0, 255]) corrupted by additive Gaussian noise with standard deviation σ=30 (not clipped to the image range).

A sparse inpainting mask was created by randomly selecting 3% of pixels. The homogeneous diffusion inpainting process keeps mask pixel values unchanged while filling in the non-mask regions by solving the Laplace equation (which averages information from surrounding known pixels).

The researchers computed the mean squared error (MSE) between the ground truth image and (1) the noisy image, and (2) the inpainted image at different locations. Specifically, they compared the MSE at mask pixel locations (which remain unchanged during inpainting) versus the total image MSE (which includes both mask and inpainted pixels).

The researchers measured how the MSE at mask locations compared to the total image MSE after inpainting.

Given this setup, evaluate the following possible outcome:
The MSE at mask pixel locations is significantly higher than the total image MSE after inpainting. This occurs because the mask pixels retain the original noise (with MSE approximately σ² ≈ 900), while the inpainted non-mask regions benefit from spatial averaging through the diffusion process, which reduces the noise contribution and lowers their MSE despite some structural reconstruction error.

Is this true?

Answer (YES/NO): YES